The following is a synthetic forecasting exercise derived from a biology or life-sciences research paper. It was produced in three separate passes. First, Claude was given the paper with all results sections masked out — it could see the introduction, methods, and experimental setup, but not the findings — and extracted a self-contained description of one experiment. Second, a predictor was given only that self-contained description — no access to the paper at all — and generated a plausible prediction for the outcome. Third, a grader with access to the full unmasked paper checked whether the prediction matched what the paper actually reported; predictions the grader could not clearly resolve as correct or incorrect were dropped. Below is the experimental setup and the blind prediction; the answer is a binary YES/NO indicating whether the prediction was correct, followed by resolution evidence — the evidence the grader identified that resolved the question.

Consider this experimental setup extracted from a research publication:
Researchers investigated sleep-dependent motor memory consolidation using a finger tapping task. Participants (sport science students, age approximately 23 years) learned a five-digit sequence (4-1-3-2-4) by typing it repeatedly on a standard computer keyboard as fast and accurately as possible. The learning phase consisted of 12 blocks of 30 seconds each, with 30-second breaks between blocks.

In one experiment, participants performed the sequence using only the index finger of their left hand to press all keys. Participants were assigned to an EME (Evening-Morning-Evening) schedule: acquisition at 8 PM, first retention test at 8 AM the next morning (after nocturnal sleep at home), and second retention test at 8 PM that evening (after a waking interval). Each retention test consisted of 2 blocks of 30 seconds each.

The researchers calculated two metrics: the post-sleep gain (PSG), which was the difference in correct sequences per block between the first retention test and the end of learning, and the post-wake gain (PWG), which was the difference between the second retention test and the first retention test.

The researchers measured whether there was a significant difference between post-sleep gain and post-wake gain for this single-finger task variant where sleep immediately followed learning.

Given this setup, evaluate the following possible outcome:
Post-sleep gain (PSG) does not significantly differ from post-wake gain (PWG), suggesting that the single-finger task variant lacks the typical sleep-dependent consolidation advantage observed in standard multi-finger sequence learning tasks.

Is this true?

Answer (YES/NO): YES